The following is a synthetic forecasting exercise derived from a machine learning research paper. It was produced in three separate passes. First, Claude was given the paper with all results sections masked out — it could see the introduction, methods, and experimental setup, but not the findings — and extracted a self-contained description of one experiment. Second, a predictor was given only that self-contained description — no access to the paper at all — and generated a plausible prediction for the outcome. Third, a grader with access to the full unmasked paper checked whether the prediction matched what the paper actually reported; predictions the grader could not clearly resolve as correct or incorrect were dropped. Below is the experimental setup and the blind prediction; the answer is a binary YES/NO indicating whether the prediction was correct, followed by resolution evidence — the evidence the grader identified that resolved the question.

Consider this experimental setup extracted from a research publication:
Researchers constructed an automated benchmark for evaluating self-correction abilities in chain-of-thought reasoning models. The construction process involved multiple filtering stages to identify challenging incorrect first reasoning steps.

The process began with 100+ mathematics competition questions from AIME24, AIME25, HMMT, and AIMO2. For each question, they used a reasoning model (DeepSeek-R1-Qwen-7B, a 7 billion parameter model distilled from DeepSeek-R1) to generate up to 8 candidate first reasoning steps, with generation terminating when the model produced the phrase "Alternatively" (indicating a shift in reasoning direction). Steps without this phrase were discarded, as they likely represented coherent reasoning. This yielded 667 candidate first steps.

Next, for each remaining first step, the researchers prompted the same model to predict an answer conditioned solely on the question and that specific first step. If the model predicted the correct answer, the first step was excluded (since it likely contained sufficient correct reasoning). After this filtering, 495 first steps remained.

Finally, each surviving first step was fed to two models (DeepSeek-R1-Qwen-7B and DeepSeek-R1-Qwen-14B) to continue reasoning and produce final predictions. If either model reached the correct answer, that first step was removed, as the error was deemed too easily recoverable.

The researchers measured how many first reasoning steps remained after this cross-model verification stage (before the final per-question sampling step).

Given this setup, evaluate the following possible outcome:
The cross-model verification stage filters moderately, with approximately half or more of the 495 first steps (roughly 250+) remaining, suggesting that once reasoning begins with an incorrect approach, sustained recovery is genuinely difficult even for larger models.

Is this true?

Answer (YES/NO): YES